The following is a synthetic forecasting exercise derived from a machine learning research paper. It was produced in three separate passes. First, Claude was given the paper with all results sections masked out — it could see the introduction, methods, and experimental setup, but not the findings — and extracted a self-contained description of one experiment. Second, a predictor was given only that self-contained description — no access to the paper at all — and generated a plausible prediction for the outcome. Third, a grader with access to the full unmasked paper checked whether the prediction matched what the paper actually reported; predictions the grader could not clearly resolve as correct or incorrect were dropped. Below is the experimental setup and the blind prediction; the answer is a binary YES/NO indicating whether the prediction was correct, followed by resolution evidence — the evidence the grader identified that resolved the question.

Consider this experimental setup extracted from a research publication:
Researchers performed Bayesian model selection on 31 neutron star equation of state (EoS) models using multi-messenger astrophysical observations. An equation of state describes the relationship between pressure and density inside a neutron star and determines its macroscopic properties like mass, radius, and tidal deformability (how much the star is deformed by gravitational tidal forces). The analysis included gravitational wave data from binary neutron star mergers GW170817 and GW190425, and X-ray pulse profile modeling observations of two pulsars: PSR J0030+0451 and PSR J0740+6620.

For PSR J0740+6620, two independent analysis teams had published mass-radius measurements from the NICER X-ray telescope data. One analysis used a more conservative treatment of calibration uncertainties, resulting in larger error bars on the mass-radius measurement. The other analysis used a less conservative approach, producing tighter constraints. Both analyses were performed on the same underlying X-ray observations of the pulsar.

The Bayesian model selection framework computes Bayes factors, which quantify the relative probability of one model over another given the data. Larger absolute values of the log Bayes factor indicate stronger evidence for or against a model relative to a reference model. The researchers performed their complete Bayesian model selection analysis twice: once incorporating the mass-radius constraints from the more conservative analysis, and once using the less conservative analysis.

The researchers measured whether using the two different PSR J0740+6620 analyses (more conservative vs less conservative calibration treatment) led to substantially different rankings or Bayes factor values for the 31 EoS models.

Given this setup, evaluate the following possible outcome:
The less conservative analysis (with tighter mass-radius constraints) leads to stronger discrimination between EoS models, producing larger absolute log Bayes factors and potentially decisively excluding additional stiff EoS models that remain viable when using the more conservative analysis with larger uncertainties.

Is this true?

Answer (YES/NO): NO